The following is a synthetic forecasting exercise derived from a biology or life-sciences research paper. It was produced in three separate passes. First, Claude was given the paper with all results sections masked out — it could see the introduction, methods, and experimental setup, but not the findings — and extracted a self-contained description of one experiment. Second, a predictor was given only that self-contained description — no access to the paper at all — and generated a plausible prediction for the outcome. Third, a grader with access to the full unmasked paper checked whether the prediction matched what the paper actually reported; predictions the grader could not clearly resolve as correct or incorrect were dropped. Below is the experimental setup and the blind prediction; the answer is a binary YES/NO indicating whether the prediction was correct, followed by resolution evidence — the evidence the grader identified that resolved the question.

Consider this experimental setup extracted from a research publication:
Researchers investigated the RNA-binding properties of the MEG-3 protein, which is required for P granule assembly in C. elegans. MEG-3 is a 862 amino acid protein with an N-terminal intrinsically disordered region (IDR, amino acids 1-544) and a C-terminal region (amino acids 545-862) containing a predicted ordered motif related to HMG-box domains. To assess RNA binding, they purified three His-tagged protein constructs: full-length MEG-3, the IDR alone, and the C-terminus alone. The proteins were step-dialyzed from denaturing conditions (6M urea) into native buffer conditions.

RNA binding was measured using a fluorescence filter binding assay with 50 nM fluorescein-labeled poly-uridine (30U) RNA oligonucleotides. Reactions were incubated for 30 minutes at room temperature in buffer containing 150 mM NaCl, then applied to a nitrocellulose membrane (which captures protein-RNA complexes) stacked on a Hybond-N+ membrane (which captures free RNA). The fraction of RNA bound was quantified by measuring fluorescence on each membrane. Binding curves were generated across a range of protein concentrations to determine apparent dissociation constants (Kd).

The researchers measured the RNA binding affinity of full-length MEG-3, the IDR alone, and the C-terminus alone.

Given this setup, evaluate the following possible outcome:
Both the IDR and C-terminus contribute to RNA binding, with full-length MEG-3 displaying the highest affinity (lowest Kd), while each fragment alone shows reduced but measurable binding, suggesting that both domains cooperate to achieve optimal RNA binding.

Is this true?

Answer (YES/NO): NO